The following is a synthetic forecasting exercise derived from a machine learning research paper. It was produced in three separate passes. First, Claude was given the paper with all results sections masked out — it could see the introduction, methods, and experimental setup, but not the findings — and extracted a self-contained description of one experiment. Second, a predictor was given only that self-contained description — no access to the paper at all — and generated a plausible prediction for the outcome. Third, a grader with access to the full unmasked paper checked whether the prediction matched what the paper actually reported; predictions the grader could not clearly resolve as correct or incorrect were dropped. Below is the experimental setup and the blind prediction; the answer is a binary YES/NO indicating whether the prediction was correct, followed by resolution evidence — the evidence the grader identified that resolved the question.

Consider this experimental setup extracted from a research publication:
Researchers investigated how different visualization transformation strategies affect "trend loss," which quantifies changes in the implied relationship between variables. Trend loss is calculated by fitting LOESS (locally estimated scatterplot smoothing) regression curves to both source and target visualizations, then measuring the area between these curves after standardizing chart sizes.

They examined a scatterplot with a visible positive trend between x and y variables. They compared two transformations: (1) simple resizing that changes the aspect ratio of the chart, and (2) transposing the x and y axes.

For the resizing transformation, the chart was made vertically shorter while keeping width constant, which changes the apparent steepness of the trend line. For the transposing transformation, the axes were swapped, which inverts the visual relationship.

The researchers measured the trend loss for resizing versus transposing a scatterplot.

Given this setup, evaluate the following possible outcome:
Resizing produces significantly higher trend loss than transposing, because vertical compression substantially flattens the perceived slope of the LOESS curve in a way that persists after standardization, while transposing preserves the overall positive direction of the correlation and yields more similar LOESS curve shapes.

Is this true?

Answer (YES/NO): NO